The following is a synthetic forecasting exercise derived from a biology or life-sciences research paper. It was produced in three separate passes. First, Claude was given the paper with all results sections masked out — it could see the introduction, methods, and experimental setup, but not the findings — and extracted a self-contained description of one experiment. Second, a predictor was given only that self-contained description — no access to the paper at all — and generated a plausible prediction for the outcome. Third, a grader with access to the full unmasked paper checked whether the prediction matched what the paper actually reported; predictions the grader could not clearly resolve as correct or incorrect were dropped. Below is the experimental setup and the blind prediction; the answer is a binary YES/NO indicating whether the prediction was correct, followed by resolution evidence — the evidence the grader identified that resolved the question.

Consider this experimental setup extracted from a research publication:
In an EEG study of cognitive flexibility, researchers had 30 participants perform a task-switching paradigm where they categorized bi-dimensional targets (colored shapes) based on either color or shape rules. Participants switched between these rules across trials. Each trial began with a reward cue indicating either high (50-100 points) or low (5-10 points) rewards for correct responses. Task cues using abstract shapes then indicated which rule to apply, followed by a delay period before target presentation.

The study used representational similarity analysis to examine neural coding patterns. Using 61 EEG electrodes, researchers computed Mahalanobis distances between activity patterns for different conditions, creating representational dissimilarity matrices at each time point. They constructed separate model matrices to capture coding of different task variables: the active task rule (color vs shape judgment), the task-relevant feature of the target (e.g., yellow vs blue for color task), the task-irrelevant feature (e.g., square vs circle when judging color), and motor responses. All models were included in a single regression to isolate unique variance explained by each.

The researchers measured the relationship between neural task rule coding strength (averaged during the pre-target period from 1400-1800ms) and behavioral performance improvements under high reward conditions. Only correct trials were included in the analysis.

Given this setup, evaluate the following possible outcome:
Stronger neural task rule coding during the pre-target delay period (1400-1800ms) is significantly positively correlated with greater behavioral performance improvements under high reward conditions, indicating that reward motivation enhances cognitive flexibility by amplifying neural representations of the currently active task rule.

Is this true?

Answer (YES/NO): YES